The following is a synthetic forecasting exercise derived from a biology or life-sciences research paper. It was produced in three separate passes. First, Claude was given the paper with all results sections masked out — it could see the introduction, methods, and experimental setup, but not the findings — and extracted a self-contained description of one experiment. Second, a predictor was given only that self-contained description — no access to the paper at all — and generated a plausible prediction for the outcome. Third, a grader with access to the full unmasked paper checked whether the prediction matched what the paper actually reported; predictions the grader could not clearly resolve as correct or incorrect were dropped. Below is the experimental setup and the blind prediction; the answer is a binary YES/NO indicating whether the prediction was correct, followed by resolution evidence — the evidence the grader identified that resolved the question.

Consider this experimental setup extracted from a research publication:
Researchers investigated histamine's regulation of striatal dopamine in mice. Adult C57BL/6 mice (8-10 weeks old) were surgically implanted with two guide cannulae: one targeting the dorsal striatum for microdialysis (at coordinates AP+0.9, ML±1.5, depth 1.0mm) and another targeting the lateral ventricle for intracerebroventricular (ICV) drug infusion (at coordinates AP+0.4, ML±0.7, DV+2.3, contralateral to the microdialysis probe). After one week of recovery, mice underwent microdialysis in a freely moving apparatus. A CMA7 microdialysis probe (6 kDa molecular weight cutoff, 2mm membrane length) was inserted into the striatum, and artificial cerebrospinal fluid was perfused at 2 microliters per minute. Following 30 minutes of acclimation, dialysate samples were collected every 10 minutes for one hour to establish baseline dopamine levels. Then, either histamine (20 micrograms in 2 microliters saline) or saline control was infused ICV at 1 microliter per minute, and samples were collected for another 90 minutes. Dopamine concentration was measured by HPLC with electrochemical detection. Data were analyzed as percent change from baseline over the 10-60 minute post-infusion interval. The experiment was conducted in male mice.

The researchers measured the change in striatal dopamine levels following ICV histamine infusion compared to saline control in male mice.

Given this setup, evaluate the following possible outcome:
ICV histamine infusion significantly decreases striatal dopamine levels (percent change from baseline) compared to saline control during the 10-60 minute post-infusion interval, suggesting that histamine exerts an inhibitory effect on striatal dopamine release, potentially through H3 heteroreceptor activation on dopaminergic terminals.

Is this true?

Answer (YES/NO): YES